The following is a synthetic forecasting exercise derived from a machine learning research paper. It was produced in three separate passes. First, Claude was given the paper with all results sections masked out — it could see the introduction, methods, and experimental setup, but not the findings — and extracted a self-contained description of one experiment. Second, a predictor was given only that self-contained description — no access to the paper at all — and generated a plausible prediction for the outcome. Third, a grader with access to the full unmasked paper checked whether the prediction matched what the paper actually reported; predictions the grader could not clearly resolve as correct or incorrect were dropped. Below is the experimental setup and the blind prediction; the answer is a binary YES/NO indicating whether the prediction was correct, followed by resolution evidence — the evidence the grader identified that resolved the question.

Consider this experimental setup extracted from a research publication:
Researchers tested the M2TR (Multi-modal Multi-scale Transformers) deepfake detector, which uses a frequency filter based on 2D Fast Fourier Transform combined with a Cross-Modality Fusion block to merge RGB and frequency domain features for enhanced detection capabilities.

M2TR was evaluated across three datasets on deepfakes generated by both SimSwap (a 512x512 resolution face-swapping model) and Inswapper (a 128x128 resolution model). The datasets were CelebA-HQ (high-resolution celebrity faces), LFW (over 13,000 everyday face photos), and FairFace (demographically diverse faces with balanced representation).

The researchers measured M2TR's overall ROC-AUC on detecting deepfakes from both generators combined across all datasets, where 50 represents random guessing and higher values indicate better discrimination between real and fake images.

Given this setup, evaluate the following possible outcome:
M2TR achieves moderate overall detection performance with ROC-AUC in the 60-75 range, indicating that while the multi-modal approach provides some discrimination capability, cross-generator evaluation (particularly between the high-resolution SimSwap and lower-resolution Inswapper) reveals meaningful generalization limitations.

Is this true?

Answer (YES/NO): NO